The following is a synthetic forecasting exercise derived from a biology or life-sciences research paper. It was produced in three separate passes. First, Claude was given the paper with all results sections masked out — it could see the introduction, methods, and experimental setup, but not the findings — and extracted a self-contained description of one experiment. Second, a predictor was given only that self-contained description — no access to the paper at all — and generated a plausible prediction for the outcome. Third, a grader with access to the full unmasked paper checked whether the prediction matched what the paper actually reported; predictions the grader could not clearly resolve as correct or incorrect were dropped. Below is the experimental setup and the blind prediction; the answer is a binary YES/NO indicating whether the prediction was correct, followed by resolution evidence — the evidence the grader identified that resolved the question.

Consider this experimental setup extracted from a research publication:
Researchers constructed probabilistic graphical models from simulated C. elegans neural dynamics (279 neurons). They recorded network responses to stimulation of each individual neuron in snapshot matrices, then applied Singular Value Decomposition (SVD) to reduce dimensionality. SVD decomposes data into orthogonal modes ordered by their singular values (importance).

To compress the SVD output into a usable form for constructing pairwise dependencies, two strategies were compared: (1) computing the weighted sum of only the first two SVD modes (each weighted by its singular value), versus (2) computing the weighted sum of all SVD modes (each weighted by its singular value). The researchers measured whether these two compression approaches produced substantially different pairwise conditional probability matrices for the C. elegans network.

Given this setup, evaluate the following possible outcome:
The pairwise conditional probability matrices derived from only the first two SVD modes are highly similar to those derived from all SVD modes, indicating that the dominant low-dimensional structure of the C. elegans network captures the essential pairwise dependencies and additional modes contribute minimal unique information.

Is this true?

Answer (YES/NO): YES